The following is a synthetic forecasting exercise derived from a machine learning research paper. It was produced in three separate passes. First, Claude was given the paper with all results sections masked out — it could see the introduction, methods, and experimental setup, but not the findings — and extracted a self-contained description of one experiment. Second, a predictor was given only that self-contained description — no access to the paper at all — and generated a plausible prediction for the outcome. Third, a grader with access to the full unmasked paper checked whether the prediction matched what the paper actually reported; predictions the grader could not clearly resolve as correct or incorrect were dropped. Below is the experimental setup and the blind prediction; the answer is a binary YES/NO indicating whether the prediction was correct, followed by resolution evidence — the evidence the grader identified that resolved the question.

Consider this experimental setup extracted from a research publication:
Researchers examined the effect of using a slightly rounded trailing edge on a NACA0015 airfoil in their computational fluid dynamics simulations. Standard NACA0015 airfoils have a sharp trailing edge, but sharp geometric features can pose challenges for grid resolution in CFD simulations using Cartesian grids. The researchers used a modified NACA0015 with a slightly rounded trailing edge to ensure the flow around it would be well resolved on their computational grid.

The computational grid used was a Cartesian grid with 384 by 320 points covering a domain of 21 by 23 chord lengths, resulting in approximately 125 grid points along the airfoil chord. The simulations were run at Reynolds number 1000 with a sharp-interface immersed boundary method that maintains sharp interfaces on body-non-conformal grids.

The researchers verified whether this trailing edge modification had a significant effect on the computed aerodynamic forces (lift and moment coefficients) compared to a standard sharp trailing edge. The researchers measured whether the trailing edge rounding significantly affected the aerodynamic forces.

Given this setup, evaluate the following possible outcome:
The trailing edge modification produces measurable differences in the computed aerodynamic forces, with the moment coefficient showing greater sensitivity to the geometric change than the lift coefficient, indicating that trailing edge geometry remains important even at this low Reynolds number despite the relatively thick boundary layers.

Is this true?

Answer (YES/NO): NO